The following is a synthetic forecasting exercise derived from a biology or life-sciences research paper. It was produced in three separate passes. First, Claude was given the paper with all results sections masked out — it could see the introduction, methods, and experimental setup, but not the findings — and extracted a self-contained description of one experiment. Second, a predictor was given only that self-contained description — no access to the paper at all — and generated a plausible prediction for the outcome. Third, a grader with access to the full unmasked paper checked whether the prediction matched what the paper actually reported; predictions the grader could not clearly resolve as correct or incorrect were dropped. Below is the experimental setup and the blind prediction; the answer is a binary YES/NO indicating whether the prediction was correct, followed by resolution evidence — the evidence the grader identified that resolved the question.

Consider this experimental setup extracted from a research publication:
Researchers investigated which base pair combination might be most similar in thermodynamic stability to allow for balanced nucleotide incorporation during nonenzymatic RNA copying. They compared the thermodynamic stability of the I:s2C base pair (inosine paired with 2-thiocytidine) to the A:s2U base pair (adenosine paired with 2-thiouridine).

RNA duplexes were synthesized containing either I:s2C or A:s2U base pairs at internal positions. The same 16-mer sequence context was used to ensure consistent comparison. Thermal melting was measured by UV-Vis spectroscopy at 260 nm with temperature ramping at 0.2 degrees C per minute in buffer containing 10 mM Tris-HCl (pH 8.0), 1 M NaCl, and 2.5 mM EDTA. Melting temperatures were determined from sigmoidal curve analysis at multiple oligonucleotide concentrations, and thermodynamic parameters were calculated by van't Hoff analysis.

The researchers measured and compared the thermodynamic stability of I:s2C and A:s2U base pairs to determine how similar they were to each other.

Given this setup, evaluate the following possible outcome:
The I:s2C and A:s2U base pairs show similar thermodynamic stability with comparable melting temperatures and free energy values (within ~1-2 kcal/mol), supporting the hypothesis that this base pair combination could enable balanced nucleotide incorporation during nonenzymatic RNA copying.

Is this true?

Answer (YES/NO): YES